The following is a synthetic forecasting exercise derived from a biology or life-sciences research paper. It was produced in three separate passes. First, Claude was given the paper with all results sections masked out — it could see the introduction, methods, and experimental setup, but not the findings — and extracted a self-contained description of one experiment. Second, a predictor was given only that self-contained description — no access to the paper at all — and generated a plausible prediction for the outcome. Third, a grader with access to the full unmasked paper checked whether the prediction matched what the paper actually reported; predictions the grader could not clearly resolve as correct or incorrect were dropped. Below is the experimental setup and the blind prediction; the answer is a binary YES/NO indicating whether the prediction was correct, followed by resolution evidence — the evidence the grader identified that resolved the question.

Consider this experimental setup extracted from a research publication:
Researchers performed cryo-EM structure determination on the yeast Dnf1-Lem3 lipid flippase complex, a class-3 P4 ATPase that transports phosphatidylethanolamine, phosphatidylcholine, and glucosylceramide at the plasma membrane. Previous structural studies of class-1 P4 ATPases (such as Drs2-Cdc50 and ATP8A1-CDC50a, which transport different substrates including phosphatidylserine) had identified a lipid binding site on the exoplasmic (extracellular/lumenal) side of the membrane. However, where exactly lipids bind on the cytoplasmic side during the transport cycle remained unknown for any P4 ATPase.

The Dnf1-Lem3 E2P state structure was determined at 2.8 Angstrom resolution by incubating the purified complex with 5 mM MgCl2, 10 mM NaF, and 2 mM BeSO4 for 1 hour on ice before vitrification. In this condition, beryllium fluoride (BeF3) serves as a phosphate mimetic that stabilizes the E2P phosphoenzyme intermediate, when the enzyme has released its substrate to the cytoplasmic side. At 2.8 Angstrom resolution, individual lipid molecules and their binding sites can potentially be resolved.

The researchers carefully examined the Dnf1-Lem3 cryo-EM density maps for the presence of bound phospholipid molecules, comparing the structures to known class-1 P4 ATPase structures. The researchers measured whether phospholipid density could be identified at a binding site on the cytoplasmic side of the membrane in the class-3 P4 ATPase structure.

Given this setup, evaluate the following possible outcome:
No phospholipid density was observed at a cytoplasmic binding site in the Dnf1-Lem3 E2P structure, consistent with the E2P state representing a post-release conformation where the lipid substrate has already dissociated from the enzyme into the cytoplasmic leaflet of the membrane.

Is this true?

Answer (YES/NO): NO